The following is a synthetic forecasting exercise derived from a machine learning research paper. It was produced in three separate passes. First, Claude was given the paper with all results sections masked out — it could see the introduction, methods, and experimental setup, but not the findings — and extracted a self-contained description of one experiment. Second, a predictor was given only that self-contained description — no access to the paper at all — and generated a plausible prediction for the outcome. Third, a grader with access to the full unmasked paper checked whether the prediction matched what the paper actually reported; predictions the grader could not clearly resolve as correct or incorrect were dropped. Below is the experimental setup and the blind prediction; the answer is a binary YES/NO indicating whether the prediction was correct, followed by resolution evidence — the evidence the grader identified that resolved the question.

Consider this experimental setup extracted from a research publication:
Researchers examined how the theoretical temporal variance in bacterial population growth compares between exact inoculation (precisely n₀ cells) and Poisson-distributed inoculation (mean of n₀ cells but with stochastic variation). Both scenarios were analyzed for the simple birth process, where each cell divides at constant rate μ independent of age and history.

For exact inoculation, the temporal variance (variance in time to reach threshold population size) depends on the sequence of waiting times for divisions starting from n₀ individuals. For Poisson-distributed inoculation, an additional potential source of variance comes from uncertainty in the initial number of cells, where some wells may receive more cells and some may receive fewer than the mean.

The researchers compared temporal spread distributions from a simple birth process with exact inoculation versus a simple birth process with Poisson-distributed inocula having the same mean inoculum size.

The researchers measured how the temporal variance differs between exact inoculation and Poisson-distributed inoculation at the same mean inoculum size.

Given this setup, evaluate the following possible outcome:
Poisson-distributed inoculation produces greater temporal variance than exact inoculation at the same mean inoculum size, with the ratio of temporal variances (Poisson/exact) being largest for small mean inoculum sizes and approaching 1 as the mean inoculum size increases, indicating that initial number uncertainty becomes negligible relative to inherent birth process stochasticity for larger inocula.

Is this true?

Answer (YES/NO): NO